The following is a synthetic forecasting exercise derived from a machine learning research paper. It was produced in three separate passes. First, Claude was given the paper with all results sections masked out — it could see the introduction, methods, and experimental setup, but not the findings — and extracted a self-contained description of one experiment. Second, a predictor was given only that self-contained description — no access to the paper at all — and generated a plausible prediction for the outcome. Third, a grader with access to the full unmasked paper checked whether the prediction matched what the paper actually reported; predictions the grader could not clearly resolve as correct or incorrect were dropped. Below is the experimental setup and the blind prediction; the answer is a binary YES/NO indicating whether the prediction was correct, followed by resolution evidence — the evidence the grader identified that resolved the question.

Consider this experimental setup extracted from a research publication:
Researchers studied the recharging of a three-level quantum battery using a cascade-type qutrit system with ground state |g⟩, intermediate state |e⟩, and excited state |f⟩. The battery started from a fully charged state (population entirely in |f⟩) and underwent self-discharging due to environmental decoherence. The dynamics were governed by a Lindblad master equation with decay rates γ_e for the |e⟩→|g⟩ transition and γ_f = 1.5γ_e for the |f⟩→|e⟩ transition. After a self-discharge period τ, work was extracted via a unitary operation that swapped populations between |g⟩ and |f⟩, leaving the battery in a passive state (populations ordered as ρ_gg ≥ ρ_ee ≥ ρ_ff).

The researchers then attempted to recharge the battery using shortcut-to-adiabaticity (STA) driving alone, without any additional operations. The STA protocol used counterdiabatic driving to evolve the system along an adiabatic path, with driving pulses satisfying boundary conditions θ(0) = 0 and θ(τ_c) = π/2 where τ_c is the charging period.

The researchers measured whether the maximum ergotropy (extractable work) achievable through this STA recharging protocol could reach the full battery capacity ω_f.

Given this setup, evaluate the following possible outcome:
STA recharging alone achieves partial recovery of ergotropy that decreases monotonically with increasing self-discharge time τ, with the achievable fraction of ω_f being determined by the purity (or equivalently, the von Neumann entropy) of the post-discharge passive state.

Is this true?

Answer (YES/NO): NO